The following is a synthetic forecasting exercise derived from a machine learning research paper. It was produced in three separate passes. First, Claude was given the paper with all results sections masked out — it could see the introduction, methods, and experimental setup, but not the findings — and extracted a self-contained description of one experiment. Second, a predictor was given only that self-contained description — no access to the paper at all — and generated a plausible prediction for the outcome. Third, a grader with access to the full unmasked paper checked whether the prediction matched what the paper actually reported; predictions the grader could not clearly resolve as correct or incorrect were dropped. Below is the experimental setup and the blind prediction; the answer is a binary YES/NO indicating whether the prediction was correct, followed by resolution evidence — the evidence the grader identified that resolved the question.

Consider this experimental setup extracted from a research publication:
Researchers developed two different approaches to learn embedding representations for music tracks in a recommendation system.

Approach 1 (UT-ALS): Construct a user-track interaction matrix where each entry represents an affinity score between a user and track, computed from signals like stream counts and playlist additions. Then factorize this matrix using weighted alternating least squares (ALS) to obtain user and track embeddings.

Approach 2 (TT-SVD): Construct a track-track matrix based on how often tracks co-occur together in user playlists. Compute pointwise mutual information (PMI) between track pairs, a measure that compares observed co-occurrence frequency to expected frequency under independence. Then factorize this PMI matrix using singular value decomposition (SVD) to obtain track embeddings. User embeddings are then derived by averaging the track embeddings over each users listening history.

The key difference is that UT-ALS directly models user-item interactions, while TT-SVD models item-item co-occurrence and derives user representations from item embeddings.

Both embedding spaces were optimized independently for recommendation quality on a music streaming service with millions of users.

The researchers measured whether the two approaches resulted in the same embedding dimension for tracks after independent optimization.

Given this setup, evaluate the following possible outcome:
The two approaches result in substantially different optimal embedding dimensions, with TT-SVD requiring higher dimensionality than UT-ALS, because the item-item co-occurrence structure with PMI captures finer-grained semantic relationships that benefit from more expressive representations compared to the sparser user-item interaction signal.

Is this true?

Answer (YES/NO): NO